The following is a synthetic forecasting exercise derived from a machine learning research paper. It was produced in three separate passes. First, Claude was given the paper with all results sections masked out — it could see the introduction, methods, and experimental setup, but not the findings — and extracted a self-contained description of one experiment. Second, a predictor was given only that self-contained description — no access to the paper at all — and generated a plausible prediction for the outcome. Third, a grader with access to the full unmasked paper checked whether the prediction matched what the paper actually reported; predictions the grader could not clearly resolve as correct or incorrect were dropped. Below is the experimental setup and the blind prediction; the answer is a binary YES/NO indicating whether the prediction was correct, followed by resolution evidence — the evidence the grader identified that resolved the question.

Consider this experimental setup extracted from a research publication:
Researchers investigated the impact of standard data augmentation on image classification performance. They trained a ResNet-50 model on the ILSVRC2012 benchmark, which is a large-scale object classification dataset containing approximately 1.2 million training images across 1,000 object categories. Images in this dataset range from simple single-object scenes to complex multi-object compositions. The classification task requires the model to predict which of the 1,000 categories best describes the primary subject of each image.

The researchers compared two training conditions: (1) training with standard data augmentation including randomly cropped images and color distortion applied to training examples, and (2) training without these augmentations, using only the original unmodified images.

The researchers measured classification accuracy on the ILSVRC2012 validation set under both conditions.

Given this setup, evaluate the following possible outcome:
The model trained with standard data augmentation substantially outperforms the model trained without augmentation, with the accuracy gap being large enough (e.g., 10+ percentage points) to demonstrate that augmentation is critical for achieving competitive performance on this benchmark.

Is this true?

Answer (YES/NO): NO